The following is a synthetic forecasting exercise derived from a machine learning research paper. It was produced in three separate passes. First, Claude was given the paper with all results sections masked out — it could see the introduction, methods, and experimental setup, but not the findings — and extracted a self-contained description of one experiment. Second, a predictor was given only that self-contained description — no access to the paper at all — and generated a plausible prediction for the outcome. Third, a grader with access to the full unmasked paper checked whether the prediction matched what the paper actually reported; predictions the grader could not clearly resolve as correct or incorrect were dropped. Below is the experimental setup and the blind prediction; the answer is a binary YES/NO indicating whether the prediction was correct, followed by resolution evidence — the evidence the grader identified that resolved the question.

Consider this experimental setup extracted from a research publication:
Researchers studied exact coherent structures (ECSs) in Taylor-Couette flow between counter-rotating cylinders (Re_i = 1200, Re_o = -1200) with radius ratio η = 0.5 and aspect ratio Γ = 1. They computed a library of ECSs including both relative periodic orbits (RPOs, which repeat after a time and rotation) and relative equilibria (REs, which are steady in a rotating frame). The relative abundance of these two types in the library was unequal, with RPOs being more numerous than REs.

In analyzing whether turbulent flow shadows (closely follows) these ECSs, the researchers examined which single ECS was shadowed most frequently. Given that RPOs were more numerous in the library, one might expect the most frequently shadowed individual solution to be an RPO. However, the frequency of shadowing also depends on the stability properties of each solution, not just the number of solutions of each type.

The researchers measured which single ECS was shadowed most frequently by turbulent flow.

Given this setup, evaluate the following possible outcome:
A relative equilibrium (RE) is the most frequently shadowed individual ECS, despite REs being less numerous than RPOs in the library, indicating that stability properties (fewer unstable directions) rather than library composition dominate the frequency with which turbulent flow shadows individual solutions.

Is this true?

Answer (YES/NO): YES